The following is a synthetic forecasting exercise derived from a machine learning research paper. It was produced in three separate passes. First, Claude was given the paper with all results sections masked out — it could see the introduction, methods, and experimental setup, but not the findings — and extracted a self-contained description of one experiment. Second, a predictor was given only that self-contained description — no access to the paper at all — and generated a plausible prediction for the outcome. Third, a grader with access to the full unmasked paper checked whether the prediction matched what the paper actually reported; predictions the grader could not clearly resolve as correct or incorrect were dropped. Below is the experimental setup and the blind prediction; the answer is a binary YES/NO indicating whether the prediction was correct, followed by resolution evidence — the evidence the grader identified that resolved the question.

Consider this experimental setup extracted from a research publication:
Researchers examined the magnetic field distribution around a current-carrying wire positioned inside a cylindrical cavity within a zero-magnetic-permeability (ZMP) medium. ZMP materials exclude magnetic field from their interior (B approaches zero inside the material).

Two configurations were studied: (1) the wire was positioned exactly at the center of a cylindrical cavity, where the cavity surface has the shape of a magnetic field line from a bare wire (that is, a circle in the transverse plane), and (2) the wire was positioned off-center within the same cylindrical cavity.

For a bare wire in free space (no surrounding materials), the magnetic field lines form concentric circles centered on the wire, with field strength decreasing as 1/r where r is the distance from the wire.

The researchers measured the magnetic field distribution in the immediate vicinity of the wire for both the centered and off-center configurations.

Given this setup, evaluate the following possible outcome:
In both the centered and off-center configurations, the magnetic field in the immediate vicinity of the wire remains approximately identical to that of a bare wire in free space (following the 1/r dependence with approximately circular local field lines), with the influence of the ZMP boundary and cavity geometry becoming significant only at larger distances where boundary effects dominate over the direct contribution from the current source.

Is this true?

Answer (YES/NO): NO